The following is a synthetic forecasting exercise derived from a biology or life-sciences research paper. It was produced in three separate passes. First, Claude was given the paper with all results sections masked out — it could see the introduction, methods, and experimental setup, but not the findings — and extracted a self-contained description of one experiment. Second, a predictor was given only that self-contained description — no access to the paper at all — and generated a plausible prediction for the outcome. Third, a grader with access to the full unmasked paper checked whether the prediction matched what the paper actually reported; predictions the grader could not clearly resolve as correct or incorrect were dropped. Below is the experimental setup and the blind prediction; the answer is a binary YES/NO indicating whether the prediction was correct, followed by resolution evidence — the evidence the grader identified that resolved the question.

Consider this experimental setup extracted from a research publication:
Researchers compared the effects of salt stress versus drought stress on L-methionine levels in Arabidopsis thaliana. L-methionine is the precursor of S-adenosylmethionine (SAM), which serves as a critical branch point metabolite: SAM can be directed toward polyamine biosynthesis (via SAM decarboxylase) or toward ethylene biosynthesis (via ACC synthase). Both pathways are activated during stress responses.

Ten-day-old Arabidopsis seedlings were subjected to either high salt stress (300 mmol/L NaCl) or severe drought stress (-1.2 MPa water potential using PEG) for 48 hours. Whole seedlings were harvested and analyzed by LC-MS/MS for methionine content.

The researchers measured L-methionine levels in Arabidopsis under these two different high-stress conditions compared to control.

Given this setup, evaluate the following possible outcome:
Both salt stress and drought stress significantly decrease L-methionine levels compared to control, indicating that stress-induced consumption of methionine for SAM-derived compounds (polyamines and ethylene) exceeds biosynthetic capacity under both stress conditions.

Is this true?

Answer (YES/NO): NO